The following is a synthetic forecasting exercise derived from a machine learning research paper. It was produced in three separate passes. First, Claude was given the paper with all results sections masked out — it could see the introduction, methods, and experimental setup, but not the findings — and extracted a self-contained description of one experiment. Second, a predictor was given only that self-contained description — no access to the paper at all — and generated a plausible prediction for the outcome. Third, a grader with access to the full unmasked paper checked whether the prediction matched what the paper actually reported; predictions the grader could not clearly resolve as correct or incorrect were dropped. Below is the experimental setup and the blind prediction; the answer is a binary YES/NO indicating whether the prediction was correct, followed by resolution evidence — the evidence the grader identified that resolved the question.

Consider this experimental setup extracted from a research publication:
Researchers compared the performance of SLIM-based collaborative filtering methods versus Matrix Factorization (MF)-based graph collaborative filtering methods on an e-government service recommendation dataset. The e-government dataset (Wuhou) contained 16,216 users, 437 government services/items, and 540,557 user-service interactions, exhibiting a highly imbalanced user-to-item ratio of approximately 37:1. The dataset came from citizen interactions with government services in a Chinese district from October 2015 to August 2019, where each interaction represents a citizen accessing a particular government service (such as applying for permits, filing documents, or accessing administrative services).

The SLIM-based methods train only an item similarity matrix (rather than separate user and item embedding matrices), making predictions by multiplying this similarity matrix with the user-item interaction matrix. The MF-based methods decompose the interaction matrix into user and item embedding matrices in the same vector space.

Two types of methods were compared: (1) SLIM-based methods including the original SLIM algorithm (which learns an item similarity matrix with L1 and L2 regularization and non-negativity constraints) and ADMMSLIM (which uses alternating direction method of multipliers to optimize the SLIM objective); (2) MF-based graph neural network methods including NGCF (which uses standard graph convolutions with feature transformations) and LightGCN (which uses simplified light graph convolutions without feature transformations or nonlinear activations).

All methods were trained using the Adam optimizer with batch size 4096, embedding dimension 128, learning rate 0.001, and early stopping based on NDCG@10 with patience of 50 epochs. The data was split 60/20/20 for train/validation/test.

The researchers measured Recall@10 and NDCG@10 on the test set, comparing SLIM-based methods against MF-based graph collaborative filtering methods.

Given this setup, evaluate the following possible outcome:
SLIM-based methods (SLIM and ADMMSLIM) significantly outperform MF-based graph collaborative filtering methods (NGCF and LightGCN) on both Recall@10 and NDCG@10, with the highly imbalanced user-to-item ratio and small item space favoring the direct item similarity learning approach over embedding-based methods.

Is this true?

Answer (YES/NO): NO